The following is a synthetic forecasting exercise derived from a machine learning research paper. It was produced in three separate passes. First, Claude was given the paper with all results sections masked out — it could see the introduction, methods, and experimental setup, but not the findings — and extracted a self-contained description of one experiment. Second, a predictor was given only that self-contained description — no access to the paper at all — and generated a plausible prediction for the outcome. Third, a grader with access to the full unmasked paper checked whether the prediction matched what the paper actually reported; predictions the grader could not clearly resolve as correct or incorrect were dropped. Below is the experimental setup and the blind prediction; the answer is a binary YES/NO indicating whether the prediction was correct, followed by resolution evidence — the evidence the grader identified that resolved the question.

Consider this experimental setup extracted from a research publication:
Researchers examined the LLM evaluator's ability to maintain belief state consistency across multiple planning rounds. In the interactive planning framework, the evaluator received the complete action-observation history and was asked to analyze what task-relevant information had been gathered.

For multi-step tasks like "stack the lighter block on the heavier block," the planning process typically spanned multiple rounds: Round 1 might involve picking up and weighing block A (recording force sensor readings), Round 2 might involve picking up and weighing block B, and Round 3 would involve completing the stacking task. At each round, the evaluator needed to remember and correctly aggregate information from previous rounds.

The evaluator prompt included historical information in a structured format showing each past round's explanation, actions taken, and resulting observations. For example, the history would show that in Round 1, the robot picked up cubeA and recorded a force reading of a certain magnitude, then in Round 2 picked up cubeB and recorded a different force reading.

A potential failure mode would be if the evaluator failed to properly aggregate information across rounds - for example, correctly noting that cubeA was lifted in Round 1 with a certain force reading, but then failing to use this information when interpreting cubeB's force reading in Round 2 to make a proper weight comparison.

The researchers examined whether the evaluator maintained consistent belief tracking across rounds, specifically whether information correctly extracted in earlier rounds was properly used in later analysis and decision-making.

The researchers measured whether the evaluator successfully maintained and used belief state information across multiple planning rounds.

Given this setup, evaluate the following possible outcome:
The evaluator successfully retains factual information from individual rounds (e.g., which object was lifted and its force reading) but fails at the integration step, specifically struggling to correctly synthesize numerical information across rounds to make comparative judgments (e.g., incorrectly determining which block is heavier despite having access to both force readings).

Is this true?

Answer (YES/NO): NO